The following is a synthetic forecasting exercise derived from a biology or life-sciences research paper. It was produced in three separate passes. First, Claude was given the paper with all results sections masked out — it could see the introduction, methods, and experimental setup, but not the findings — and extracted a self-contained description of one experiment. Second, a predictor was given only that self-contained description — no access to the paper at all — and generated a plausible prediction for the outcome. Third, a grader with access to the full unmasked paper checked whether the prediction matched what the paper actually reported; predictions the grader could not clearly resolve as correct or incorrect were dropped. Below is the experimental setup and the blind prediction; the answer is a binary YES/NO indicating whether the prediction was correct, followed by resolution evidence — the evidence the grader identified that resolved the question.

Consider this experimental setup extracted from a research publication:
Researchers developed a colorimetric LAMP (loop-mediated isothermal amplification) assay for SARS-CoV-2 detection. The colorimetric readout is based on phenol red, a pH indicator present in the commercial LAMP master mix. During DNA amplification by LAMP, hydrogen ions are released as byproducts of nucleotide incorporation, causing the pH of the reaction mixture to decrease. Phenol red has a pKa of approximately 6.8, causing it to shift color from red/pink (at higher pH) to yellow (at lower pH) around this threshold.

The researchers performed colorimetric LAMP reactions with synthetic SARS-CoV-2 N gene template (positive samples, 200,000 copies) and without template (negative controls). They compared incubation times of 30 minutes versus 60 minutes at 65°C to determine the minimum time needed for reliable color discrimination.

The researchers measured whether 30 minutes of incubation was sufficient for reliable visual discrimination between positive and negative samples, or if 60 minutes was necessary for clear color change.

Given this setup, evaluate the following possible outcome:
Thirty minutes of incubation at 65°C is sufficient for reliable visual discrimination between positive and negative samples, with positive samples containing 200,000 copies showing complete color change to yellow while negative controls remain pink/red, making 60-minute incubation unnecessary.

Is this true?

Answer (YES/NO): YES